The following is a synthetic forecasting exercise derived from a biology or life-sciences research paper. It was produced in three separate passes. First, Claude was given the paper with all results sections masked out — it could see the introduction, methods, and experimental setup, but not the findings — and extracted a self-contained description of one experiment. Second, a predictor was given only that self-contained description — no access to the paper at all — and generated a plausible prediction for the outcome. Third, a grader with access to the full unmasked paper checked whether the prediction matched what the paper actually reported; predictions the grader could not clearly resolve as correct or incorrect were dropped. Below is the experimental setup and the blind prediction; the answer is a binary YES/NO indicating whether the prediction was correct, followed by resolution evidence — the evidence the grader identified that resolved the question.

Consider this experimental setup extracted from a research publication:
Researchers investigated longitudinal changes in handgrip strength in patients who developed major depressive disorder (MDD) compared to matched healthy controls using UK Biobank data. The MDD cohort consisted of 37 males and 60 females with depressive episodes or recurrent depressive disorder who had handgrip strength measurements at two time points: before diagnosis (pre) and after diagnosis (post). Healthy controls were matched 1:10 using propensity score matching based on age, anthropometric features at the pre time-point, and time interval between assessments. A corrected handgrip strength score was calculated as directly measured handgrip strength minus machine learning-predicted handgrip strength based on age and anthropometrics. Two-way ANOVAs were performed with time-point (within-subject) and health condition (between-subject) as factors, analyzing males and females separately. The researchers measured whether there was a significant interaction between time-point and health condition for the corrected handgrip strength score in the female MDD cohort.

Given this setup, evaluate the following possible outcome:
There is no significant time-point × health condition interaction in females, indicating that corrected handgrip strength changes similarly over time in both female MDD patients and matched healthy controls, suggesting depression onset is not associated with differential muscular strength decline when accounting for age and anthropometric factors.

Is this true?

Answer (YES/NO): NO